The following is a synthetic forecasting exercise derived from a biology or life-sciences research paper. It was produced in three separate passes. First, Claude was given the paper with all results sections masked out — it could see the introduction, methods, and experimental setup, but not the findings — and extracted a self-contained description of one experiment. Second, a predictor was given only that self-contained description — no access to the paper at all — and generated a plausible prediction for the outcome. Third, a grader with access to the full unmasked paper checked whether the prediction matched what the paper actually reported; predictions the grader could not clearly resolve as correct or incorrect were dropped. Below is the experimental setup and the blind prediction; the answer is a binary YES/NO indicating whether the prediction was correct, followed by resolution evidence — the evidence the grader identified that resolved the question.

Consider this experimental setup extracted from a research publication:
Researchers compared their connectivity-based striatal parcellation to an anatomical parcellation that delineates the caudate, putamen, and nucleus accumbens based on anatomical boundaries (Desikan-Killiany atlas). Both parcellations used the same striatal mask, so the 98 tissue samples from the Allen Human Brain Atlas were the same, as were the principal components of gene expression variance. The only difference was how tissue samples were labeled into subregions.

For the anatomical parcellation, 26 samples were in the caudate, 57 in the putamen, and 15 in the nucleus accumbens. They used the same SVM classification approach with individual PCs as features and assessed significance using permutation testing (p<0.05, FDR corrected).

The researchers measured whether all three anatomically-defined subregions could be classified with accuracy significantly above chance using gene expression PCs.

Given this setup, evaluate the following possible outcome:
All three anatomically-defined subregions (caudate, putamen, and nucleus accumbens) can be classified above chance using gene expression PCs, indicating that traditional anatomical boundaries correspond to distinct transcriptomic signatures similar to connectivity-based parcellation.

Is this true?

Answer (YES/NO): NO